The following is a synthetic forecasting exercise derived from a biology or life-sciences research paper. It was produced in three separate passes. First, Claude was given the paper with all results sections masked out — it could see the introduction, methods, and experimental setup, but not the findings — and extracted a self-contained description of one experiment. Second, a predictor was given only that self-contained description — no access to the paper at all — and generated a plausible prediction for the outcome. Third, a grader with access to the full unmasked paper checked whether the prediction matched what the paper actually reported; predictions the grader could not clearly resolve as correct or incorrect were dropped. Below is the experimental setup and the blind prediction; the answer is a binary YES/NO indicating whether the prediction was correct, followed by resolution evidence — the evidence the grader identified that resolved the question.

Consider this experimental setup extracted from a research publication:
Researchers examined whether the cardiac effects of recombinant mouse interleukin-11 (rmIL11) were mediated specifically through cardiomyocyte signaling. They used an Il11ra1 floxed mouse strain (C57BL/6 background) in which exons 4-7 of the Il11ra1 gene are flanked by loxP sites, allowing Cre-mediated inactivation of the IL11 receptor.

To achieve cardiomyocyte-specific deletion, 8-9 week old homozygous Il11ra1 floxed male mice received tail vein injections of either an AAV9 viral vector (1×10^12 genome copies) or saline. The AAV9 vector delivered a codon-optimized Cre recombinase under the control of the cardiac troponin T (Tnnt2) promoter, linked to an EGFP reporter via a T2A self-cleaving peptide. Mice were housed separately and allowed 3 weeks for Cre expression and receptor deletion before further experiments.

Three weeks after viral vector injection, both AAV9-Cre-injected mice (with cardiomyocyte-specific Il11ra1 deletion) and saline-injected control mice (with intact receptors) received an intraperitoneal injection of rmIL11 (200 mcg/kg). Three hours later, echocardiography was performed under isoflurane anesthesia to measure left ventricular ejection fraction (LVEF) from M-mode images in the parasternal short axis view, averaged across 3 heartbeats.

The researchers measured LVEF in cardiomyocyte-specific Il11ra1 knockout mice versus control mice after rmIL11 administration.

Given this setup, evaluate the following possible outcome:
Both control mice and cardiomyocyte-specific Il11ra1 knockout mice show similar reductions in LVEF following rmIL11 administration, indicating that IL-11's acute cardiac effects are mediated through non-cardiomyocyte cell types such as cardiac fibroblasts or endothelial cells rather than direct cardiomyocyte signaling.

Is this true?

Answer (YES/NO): NO